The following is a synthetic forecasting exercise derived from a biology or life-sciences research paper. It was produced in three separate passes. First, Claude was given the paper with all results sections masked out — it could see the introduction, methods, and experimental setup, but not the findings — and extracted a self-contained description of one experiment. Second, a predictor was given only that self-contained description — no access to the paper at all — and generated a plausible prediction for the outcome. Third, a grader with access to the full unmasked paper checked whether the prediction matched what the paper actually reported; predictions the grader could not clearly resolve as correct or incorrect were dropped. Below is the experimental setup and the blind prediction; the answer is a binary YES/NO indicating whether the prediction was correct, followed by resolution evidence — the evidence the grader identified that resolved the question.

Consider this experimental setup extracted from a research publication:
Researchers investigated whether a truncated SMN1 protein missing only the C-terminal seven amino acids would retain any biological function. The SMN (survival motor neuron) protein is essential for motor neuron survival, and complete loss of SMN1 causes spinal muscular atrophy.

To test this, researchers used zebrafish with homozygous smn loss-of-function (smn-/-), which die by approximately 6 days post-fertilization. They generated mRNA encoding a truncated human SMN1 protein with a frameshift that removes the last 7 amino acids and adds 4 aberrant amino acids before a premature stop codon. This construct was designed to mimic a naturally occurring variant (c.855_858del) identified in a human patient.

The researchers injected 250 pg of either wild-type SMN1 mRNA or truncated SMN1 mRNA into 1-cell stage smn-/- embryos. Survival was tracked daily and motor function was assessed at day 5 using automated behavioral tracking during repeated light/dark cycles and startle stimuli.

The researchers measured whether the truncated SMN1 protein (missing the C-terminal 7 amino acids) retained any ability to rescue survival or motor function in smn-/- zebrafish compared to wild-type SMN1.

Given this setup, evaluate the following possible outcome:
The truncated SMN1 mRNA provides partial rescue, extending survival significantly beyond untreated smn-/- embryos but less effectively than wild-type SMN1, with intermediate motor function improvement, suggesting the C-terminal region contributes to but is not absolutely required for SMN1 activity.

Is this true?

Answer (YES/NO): NO